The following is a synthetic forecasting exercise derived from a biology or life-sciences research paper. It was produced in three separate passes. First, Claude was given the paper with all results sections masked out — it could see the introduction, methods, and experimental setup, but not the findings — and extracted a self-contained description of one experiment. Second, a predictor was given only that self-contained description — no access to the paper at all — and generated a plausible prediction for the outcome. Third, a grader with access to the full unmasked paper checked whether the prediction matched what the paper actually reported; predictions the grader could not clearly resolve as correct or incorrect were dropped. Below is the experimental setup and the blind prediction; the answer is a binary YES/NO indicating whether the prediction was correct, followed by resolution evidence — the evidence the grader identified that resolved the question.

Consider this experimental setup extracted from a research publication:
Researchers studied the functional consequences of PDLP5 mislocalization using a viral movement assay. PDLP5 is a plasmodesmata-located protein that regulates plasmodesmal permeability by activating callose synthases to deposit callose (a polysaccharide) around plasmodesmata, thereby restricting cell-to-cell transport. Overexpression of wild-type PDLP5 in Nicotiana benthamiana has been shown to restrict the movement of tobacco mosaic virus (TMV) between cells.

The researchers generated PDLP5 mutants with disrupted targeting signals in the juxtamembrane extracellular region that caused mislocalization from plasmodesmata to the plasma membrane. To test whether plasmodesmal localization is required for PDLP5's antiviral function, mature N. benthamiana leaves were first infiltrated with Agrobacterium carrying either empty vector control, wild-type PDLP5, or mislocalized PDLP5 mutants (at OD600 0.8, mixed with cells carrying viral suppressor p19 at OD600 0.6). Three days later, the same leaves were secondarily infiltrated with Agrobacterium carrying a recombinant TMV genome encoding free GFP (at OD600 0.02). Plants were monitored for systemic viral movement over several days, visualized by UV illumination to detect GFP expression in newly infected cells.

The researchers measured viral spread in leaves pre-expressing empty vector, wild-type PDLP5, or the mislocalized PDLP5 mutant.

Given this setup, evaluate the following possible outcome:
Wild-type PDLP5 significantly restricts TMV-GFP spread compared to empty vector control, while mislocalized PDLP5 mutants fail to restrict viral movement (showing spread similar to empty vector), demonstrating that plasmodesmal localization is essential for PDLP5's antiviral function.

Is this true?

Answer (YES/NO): YES